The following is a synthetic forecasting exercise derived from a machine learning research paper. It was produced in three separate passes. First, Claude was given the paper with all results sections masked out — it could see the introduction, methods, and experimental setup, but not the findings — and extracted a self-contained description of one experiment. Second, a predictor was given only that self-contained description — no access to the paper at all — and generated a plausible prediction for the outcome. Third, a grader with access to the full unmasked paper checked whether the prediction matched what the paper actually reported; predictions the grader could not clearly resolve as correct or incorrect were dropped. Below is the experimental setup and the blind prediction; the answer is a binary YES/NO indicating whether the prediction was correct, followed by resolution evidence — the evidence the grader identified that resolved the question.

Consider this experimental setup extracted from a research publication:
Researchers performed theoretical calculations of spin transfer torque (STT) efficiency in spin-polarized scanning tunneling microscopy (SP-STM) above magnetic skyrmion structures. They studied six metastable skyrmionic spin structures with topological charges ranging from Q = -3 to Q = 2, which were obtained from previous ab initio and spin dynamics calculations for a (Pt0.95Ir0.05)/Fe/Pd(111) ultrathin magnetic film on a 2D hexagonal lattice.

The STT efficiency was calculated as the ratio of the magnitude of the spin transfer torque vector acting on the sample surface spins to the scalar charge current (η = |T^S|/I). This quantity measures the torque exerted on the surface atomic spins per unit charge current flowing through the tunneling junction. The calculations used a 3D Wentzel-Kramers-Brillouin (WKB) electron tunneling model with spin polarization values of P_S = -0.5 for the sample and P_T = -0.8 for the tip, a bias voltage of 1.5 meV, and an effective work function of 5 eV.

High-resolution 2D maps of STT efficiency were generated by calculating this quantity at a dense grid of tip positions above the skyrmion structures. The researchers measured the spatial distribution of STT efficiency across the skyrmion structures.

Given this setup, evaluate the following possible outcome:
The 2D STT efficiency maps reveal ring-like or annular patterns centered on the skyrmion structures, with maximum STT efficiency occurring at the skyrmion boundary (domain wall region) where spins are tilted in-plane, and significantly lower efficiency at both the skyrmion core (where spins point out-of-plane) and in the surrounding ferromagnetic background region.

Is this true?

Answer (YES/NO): YES